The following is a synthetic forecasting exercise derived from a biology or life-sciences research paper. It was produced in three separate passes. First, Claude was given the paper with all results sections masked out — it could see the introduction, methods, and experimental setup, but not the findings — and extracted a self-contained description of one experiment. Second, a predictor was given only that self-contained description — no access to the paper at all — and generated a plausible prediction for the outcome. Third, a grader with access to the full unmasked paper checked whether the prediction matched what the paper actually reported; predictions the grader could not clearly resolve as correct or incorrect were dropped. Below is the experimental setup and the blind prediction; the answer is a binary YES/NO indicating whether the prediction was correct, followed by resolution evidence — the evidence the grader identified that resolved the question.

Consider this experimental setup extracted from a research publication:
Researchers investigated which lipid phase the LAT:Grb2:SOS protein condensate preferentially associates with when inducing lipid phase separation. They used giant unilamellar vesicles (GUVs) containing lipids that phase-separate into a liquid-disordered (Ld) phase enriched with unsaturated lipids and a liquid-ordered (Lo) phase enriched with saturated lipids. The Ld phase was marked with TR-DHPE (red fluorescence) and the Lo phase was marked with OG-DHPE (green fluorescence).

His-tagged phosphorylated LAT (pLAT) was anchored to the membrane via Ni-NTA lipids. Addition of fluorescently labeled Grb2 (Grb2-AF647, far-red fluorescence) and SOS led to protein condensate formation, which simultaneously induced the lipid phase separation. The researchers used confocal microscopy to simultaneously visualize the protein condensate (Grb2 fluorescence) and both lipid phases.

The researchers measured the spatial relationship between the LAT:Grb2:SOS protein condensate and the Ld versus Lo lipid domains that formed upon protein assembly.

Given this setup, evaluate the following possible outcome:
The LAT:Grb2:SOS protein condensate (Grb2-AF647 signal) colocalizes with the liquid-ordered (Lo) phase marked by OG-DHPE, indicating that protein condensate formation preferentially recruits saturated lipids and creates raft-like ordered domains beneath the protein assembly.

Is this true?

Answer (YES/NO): NO